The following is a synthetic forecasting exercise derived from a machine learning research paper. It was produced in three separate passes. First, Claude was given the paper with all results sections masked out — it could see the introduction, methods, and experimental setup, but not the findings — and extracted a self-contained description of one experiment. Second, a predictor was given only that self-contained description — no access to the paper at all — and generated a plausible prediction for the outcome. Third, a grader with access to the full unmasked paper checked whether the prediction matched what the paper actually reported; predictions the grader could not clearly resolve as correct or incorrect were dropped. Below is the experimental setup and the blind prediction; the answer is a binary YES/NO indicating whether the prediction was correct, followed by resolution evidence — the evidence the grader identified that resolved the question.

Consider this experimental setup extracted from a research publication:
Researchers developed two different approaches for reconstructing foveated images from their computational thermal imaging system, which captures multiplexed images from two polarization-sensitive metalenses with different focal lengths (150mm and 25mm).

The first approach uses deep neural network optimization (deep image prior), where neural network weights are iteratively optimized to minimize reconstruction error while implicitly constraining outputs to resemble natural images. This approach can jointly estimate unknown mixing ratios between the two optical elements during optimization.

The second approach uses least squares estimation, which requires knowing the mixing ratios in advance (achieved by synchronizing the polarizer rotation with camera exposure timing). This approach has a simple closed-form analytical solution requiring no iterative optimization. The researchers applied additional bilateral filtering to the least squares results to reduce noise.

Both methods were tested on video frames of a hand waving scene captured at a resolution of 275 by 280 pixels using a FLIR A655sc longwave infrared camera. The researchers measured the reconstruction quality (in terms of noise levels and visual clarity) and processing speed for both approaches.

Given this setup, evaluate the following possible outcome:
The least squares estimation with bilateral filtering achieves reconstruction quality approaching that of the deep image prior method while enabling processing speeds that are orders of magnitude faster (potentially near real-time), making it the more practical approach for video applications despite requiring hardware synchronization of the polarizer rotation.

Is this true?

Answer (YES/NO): NO